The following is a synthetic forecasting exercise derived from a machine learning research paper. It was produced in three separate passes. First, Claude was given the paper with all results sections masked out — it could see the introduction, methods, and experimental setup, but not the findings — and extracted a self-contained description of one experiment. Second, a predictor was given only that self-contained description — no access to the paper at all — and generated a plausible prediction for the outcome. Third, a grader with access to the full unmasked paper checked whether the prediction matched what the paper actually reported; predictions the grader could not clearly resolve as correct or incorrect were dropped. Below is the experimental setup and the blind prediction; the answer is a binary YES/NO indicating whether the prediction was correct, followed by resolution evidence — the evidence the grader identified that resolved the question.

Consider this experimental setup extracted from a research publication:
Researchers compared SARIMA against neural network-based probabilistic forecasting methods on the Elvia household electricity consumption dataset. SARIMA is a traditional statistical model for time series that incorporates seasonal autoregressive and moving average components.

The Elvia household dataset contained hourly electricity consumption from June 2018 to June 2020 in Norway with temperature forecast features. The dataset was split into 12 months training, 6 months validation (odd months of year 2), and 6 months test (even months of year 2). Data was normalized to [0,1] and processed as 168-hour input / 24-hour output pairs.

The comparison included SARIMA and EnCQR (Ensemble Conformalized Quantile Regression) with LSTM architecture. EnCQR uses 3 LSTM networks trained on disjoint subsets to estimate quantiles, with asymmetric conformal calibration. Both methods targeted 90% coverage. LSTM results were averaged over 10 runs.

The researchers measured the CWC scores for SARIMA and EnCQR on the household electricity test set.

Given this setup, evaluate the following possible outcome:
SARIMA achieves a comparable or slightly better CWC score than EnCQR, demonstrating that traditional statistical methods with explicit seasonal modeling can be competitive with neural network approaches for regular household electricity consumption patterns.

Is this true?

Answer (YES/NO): YES